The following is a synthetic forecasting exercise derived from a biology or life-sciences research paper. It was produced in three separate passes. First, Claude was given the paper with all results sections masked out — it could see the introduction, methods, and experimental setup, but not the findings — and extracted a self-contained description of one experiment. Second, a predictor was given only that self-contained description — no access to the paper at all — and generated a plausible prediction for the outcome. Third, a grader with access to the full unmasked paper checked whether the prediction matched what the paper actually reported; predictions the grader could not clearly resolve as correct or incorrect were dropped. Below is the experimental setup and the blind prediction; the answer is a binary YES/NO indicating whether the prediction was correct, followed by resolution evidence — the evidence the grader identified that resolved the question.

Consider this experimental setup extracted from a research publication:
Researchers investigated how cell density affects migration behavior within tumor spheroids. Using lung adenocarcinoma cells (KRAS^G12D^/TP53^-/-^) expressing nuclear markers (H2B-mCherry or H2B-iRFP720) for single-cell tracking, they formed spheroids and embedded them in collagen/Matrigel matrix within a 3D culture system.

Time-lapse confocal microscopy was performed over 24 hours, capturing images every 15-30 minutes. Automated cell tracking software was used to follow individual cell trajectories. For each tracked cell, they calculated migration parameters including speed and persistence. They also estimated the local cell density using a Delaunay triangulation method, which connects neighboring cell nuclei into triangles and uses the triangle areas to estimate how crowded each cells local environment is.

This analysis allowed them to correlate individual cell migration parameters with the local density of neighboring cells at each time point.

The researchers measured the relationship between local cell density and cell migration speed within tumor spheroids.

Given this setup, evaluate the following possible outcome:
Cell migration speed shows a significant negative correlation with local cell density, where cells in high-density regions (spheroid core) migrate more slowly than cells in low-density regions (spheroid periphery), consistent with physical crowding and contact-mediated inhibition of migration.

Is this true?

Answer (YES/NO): NO